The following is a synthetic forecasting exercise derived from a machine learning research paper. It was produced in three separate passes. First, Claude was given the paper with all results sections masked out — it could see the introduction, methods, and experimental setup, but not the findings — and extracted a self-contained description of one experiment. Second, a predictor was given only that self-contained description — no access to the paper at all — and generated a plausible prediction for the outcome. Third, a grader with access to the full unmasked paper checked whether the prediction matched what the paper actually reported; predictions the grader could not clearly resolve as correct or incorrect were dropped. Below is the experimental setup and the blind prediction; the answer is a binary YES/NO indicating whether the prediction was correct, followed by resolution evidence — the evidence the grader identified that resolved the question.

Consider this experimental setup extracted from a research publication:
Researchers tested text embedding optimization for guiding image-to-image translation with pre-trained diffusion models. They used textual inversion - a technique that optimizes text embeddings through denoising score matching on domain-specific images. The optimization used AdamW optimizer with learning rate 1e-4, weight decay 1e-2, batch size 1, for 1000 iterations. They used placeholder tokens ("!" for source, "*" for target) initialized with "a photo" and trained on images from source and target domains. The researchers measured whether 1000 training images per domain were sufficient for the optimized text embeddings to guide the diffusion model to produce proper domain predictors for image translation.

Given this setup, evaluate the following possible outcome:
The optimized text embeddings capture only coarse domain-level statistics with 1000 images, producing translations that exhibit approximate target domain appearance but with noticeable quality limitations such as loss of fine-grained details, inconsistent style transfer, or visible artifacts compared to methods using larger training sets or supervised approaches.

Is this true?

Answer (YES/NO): NO